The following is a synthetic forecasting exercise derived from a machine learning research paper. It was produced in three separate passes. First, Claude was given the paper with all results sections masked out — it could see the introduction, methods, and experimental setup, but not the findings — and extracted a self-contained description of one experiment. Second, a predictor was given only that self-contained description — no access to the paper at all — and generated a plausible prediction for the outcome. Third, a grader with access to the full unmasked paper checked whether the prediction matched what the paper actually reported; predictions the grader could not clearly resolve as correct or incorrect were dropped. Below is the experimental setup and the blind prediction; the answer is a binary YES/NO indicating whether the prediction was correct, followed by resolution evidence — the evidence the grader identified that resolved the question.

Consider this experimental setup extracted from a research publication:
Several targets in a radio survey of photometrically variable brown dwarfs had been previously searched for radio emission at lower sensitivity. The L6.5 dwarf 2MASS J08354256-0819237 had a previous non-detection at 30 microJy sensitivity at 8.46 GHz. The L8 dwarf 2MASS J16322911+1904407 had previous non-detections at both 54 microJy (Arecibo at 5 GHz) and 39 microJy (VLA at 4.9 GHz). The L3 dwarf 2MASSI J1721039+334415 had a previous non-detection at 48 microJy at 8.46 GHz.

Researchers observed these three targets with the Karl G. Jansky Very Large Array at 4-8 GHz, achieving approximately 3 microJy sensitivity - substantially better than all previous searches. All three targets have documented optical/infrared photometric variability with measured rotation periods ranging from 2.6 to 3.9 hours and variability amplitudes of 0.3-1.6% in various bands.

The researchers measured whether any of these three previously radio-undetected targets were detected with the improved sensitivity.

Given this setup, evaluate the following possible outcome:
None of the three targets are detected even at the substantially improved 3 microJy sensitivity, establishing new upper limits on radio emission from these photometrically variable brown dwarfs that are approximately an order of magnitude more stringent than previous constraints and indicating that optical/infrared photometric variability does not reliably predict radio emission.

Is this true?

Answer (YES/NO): YES